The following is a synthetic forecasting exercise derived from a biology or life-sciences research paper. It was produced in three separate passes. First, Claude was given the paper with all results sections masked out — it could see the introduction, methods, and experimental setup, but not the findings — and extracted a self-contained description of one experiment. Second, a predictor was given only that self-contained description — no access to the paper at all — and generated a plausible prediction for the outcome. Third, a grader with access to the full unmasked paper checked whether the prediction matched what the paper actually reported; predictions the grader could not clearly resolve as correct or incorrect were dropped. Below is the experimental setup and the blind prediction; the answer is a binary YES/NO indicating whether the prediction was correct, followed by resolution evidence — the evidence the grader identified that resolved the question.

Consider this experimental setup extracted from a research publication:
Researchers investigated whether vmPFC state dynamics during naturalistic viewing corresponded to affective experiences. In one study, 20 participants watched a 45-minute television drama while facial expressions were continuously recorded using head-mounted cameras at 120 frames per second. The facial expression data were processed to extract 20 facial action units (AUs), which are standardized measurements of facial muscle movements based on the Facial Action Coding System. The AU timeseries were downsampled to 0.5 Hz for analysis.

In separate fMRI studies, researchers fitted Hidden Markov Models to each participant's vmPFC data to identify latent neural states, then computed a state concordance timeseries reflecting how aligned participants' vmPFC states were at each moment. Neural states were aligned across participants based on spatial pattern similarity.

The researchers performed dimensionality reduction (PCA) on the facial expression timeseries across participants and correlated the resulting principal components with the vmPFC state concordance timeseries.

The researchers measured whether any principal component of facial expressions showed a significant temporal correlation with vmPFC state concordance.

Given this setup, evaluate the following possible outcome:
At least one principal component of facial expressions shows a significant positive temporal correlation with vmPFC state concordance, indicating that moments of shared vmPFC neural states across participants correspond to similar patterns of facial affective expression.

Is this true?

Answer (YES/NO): YES